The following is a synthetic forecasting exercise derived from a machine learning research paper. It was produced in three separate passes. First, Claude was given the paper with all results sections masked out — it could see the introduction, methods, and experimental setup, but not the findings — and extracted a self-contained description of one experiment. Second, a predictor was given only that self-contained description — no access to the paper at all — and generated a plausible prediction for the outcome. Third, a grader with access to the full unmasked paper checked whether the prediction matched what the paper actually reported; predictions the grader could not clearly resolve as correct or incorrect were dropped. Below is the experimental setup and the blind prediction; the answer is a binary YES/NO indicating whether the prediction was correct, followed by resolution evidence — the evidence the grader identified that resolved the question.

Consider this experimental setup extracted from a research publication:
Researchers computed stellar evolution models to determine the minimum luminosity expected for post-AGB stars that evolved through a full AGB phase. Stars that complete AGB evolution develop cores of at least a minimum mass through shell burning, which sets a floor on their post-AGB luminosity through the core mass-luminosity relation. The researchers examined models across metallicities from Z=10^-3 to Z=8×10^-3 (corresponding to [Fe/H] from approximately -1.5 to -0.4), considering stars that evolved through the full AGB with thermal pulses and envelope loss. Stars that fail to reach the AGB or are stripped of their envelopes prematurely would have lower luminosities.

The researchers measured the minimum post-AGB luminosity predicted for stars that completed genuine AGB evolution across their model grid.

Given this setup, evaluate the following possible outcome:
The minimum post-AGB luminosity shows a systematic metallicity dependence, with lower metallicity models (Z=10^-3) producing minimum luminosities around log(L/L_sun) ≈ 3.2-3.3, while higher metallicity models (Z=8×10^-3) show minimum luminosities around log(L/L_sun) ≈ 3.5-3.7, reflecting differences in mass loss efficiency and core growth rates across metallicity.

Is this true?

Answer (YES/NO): NO